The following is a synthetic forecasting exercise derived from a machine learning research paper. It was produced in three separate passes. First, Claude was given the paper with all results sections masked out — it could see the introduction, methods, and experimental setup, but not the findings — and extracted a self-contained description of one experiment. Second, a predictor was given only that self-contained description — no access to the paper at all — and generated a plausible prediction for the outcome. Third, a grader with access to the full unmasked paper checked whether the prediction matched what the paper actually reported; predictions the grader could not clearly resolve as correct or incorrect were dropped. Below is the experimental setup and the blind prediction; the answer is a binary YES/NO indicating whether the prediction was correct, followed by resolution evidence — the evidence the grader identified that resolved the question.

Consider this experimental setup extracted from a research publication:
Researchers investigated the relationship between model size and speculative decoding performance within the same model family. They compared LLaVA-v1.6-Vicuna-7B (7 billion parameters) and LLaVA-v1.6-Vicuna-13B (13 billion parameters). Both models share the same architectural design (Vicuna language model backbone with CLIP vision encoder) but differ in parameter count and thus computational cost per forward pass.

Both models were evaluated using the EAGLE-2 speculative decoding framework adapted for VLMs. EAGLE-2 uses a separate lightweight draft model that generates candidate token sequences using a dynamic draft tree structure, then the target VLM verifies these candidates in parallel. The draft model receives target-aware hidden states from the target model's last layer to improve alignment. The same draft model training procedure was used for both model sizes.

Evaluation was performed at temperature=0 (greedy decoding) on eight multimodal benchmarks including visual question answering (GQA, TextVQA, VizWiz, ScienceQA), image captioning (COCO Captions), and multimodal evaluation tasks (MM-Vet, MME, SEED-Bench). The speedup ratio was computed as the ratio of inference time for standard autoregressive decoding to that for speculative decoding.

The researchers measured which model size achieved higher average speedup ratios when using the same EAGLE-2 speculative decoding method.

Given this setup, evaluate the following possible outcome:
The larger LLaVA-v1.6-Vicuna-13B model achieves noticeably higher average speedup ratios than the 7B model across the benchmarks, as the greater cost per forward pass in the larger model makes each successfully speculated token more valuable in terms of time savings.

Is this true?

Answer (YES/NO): YES